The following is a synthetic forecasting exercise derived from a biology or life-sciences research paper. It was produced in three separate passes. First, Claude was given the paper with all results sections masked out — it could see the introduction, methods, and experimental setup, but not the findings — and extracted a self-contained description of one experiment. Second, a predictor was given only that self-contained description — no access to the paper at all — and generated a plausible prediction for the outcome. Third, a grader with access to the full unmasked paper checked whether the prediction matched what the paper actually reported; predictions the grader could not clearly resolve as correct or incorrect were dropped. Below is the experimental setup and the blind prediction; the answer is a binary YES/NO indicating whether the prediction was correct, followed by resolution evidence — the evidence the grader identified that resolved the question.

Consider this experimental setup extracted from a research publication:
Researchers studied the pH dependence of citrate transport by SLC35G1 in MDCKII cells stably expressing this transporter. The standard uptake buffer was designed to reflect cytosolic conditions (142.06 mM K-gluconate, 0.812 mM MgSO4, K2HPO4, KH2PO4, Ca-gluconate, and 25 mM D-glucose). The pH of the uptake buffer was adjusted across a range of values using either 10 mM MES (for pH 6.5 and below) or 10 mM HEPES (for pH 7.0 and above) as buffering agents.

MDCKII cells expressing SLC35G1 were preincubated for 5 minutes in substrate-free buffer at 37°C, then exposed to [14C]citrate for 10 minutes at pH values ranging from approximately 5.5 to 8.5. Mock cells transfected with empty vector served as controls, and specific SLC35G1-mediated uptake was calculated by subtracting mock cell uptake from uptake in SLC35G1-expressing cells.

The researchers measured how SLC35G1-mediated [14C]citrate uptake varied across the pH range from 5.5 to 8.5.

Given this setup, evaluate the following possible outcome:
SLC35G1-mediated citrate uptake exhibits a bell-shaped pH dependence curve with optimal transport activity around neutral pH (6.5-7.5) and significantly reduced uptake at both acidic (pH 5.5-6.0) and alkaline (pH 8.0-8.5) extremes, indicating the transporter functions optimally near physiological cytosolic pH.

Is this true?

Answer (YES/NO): NO